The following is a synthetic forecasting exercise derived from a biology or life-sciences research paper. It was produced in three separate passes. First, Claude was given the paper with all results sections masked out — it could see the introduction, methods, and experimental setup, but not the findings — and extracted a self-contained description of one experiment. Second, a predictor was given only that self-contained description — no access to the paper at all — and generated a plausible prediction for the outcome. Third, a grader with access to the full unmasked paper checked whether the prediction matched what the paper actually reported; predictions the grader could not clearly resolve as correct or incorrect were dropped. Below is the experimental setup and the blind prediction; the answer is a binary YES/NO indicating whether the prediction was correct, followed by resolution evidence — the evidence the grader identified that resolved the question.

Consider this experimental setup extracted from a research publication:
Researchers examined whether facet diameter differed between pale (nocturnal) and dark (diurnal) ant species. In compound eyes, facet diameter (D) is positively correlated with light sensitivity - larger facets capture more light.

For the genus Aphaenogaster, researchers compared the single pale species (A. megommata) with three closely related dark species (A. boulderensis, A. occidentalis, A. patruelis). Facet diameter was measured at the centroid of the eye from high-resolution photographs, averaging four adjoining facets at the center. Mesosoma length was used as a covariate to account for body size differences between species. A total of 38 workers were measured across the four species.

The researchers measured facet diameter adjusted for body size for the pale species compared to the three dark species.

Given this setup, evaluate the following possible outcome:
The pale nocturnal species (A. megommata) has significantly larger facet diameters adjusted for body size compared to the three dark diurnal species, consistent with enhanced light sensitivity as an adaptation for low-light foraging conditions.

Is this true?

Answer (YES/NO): YES